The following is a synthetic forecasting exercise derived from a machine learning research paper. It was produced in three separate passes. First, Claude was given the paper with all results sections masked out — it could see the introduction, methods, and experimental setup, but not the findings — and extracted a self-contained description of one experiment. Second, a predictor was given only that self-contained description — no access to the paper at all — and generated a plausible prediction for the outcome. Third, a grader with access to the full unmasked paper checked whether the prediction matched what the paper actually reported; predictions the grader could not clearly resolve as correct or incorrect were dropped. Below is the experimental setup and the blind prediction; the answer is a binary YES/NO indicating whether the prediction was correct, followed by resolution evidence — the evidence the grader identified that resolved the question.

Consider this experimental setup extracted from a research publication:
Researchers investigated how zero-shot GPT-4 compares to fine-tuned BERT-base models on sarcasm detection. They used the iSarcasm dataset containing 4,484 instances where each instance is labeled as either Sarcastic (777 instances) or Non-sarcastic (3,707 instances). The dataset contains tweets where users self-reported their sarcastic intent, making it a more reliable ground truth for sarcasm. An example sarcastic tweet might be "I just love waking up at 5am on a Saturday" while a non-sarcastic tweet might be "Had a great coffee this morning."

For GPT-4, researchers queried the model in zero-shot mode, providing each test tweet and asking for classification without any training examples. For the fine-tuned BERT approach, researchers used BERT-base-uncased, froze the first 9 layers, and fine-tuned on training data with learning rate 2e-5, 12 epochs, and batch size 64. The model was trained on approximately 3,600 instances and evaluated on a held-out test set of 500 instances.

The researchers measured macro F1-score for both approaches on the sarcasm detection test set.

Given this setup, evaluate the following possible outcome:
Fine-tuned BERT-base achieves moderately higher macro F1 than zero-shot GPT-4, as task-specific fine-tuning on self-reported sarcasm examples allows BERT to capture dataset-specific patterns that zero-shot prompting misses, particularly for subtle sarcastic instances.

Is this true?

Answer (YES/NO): YES